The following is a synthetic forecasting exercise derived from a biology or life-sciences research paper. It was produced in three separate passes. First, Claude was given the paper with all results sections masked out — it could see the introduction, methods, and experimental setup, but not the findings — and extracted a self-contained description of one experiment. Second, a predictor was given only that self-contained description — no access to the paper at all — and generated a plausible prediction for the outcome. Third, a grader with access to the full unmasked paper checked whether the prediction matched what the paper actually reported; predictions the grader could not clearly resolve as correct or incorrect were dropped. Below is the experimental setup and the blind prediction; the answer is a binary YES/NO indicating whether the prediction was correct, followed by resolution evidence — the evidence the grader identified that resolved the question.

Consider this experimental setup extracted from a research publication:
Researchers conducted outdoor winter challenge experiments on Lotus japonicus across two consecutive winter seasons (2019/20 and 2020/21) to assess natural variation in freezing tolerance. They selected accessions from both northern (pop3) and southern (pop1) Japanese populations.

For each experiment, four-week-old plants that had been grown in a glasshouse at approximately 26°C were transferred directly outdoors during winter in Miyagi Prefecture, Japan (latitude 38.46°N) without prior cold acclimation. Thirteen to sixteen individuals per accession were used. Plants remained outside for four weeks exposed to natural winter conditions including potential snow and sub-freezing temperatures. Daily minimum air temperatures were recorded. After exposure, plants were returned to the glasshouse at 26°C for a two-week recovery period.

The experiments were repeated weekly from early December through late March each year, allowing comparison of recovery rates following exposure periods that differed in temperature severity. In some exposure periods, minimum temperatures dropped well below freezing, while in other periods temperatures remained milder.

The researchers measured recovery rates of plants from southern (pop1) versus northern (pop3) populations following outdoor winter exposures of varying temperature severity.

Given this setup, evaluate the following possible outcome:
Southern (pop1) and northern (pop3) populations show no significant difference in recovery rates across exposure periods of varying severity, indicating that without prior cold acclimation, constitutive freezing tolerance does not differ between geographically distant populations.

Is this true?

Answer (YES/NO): NO